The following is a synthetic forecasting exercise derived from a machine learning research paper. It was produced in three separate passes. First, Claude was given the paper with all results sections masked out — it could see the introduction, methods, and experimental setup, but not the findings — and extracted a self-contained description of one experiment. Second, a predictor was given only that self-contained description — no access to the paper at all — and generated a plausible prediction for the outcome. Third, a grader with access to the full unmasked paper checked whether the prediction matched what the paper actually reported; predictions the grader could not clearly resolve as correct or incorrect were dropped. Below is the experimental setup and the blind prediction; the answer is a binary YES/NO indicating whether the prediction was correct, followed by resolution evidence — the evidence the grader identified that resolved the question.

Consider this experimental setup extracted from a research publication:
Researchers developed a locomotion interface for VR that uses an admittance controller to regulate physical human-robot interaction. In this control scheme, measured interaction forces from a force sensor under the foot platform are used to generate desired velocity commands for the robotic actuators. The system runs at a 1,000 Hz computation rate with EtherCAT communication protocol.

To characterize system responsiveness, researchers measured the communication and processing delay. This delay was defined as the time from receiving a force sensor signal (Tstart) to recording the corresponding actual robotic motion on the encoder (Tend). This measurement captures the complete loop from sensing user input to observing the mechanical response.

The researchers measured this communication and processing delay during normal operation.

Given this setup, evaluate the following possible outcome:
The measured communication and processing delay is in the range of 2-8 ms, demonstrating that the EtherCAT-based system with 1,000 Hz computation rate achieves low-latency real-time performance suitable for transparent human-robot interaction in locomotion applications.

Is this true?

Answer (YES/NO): YES